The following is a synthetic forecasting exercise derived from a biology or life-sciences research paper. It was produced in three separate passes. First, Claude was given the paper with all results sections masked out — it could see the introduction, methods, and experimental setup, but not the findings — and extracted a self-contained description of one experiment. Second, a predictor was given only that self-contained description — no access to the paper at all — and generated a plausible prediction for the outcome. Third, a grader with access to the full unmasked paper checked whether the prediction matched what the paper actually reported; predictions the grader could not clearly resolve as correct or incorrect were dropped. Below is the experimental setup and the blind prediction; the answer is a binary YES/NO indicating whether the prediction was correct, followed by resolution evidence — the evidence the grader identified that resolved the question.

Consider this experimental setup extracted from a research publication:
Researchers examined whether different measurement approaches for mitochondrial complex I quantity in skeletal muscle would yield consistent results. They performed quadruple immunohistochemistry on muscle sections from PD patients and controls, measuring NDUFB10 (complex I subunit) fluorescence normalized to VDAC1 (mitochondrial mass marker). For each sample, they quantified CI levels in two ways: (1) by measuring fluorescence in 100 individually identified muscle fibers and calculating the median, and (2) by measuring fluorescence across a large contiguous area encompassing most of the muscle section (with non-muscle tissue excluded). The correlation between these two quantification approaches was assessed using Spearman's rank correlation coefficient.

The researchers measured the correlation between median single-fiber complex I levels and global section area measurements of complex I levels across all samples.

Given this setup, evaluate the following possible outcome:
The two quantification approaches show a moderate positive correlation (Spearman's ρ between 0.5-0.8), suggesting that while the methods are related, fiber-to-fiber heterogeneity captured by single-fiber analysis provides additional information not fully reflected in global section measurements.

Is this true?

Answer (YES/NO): NO